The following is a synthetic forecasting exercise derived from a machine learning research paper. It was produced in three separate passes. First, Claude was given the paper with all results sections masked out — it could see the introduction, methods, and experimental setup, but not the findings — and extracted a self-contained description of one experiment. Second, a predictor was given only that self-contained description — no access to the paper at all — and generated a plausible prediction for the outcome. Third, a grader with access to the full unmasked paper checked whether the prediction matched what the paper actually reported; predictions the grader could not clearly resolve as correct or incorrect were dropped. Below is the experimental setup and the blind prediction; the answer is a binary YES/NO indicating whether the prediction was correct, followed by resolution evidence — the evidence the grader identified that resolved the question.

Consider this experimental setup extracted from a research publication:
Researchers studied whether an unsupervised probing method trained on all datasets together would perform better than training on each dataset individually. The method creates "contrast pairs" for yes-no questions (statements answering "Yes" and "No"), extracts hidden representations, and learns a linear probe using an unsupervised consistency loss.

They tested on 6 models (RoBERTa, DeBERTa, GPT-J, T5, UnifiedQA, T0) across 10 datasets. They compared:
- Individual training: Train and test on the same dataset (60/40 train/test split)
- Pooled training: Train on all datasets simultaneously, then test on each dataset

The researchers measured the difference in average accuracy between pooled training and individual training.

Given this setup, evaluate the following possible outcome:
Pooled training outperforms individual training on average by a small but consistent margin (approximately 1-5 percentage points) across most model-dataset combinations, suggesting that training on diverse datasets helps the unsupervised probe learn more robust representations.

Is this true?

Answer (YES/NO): NO